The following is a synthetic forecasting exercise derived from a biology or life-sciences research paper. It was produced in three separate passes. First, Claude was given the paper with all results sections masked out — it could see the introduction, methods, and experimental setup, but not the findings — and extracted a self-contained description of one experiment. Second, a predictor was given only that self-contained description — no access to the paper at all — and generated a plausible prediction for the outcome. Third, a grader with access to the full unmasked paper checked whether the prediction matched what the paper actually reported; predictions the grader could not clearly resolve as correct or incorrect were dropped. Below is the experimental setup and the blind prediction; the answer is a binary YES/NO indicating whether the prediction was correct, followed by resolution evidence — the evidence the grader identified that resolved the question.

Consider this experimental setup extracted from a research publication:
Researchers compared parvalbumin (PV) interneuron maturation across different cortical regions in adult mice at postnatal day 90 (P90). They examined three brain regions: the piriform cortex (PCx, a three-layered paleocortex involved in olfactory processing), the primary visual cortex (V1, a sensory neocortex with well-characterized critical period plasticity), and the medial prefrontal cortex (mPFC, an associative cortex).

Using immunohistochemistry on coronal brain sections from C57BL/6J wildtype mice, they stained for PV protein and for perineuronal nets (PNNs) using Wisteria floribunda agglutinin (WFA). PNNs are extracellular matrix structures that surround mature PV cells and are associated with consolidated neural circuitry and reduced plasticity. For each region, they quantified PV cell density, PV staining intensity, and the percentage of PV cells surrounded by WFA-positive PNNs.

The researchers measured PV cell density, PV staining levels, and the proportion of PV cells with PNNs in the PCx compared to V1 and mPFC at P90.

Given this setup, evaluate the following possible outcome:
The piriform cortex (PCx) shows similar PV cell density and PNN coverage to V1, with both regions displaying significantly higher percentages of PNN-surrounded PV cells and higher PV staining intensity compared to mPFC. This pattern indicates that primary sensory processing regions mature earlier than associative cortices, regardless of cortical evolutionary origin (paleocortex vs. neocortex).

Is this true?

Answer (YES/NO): NO